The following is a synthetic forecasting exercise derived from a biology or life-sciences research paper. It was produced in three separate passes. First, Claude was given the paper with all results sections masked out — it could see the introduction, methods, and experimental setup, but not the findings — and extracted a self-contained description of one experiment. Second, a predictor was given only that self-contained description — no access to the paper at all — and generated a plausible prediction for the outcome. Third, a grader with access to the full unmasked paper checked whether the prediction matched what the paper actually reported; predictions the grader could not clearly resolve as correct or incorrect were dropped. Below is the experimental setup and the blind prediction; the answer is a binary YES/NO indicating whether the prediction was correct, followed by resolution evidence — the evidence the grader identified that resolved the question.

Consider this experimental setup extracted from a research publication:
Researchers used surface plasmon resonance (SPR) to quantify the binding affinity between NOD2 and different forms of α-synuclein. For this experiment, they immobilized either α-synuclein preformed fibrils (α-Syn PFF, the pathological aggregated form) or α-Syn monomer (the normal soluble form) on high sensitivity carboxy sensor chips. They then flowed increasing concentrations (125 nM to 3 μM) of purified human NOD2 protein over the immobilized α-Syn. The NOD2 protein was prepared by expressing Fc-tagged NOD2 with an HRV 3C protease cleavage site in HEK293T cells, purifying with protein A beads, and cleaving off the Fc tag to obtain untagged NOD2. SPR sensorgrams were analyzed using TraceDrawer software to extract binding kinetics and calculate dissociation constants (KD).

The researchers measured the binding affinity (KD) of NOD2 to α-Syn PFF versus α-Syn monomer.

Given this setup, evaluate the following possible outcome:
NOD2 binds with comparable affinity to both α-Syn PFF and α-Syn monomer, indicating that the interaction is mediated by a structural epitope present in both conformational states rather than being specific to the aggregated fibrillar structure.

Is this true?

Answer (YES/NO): NO